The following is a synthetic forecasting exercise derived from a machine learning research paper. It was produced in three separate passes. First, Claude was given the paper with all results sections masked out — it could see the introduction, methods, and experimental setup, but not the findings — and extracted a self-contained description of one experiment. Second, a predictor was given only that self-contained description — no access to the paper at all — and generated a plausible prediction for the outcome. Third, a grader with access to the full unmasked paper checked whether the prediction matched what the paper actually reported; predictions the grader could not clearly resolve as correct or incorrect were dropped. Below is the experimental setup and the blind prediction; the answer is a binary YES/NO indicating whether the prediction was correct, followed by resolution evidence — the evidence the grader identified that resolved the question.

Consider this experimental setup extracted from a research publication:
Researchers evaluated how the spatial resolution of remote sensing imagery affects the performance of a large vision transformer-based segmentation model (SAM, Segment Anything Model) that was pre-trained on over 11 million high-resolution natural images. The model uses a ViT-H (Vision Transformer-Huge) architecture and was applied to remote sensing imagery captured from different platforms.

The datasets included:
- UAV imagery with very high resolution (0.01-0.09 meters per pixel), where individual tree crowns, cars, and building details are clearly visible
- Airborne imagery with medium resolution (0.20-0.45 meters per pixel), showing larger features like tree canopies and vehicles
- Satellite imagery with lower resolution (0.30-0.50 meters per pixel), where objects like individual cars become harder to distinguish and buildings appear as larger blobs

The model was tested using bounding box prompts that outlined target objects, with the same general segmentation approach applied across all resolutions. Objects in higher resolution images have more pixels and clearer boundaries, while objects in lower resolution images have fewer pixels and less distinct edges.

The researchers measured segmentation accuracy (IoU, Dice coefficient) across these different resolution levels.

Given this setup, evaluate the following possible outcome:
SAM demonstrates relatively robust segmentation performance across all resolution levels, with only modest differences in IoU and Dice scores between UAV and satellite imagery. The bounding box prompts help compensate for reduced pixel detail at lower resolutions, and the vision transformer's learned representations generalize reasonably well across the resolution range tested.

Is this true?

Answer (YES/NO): NO